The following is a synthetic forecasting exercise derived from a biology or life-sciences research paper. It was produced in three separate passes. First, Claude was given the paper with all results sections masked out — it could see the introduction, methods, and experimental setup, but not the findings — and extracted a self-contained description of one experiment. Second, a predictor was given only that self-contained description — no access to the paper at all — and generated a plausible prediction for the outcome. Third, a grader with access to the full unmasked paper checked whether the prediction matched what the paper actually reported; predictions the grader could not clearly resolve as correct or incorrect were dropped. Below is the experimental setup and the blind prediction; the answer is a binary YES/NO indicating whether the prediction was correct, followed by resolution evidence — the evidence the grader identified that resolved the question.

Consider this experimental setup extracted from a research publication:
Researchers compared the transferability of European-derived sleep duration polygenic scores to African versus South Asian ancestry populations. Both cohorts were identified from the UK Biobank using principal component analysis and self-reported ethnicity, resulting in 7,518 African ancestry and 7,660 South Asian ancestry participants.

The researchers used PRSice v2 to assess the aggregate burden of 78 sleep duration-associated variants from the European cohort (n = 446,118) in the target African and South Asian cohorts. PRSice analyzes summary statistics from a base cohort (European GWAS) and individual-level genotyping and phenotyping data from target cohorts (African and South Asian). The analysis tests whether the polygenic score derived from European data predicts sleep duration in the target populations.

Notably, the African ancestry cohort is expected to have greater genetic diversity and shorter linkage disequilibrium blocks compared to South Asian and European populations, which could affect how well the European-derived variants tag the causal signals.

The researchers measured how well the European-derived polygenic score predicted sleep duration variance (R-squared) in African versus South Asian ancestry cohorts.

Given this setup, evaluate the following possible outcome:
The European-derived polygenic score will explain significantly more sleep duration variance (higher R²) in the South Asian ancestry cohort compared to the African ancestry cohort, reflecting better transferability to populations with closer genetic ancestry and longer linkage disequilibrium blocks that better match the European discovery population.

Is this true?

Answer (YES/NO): NO